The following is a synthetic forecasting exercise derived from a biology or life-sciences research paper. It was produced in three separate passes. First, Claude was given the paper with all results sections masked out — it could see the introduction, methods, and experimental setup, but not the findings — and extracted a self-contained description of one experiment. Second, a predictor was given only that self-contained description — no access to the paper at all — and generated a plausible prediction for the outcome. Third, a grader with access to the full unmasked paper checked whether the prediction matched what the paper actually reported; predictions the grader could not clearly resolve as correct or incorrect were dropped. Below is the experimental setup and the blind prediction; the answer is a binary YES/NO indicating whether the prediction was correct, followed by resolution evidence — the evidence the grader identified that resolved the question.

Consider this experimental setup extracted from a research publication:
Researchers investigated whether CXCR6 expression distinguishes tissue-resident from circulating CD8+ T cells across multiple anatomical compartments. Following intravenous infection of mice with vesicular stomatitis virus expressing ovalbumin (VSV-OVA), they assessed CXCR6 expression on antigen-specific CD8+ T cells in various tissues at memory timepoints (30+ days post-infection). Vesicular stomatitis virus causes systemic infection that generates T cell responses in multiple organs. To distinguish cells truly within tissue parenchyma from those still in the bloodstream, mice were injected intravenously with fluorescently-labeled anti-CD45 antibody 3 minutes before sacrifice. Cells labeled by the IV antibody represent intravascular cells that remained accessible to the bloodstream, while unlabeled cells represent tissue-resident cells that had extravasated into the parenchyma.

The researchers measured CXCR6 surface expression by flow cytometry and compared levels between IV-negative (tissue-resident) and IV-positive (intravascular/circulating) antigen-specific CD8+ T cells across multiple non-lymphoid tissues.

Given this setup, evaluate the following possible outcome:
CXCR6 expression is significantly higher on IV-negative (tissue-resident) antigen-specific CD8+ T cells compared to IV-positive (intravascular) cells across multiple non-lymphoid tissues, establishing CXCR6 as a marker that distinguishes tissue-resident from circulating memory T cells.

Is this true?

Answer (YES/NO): YES